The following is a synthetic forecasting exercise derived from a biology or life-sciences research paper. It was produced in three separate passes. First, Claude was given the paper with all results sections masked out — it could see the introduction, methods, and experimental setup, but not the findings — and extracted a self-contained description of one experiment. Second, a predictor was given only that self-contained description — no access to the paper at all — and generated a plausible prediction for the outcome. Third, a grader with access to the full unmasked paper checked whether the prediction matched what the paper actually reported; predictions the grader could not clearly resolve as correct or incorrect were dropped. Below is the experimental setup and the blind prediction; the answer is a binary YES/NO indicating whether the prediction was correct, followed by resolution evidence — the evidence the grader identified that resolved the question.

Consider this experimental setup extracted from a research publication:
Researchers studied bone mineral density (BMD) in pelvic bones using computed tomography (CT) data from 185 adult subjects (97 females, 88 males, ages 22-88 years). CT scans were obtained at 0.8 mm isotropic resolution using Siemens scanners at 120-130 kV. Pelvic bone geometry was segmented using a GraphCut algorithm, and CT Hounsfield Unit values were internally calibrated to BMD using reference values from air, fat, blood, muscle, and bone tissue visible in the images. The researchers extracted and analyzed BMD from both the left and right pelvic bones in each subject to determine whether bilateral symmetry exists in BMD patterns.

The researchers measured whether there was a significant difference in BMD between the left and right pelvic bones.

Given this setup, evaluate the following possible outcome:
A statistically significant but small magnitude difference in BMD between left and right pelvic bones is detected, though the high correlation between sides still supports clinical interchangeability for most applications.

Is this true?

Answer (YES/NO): NO